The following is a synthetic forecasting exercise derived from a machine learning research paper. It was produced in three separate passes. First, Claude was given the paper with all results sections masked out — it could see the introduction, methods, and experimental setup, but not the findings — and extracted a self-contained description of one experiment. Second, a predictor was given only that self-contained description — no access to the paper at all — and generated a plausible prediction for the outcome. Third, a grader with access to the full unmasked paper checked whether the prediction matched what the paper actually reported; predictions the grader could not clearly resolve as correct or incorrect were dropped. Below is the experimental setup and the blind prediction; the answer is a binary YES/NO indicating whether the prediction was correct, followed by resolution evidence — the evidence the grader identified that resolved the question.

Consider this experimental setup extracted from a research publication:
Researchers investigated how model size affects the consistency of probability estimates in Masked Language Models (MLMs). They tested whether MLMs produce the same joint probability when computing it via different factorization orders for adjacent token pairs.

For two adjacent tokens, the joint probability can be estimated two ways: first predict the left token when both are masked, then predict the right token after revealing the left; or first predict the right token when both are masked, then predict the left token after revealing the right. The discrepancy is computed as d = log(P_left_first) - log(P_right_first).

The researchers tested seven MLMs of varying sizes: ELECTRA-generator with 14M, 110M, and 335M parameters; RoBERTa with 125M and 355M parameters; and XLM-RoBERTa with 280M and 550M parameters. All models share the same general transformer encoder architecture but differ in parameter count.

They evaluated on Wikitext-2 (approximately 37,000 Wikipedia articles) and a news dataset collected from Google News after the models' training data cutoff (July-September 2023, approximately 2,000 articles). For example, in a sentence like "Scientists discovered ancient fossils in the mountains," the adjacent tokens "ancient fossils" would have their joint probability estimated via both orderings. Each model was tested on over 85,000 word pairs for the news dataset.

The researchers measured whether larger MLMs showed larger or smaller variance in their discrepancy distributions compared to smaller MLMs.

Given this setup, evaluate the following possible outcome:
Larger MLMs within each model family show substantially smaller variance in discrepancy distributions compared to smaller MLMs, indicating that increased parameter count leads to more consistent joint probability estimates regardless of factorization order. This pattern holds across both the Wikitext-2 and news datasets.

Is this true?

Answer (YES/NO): YES